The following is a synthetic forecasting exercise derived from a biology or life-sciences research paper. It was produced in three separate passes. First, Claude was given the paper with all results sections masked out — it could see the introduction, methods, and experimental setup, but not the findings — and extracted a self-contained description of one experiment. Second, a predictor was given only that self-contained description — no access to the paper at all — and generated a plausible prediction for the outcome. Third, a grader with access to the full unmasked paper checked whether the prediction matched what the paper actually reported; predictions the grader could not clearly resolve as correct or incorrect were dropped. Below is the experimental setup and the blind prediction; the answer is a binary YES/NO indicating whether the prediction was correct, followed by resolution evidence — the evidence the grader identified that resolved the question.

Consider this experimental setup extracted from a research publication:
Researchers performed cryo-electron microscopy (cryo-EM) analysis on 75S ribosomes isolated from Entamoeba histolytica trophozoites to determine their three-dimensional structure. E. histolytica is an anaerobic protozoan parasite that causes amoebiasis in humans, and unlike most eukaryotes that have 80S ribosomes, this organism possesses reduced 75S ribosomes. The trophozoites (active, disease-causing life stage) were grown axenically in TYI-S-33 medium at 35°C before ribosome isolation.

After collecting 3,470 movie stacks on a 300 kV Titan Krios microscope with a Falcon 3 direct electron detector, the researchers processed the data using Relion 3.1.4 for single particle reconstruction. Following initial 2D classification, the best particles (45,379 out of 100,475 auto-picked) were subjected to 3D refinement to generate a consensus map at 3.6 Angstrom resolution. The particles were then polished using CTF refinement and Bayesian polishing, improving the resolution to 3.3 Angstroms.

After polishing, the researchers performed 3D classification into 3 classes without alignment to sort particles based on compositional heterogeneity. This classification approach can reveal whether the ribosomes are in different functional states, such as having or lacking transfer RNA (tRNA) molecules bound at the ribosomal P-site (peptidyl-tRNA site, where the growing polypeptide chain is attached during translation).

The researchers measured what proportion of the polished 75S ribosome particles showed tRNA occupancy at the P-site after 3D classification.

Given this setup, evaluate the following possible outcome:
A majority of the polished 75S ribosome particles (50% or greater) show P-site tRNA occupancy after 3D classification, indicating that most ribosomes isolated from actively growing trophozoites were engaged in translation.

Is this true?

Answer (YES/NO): YES